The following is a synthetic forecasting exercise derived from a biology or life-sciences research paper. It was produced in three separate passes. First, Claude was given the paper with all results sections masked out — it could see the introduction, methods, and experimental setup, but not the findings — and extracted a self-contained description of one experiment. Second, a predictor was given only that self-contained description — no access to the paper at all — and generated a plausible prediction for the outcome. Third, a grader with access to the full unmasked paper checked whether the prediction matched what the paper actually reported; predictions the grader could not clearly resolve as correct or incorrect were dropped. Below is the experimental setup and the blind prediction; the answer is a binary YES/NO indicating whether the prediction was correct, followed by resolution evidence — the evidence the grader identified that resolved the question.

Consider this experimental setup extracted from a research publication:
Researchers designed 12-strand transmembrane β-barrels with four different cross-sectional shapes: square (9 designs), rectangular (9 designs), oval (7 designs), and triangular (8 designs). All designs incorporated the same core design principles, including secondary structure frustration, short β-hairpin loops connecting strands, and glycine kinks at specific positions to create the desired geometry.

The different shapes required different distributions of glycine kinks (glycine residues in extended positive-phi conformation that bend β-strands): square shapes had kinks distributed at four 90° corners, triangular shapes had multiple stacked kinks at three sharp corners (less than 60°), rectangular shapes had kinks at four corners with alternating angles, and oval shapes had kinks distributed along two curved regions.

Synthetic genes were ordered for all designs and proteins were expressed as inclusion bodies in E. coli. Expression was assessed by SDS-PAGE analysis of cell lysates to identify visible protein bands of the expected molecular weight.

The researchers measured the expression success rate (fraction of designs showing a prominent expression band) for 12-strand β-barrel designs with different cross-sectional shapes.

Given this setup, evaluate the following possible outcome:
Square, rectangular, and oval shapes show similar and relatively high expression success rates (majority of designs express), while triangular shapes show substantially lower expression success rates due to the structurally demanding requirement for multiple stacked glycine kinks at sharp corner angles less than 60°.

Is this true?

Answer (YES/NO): NO